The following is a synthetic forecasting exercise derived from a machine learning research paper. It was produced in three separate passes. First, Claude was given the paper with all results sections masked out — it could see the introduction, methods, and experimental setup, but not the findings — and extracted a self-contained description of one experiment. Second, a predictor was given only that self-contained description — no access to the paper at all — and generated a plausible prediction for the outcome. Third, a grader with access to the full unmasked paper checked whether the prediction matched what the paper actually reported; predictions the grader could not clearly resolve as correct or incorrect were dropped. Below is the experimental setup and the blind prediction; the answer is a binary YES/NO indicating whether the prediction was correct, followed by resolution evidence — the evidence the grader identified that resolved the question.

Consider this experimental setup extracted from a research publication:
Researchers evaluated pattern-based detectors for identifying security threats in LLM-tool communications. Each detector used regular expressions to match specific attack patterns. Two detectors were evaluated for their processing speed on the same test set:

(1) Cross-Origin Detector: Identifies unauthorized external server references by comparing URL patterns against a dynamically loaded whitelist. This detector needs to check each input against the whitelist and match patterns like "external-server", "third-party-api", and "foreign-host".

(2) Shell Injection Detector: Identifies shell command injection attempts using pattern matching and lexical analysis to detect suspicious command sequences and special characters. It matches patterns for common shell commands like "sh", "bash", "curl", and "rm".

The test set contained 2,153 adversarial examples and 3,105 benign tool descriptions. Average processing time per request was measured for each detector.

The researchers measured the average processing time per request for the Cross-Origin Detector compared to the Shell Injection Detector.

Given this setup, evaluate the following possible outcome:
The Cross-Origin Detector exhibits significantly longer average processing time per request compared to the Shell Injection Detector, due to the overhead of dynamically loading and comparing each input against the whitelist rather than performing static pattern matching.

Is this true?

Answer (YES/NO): YES